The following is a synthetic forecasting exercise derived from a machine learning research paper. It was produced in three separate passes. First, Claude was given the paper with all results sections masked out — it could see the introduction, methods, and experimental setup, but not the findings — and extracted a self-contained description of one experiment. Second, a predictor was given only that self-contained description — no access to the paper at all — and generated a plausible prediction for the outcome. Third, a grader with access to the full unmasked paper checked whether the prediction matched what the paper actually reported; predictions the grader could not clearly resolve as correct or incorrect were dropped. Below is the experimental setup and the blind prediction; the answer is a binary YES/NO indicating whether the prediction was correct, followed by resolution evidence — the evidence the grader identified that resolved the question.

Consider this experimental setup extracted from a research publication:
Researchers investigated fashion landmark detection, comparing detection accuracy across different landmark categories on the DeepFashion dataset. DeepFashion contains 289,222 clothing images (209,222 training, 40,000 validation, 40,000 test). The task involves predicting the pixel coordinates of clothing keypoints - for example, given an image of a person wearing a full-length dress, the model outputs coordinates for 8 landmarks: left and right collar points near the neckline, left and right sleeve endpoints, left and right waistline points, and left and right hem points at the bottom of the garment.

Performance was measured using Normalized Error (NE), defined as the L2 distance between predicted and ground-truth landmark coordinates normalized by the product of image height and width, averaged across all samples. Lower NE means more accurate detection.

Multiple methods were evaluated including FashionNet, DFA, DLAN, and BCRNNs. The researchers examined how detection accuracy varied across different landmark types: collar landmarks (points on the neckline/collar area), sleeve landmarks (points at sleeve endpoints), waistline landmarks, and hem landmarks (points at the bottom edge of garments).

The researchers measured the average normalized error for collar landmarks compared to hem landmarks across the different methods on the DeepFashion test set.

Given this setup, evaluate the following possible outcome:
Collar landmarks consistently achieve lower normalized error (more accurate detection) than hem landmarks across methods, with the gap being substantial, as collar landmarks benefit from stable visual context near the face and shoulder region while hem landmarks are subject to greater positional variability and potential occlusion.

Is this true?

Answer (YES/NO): NO